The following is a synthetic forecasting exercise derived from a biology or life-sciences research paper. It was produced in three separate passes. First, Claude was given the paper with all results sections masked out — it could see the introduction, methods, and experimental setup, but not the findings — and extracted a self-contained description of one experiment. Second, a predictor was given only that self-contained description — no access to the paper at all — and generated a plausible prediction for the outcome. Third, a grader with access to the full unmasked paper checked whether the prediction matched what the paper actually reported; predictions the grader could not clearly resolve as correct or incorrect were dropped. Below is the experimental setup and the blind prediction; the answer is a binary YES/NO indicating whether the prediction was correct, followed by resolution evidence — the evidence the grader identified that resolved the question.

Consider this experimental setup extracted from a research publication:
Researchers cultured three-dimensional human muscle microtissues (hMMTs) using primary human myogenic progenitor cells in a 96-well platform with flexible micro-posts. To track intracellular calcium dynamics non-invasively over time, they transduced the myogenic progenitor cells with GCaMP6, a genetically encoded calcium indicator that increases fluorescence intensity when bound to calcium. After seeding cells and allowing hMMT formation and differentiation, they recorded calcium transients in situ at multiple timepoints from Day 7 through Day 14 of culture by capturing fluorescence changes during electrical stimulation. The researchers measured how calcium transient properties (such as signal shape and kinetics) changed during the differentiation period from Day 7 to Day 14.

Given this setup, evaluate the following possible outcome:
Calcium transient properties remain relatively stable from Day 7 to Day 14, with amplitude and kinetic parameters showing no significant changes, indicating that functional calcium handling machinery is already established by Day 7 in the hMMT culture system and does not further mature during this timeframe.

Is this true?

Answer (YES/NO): NO